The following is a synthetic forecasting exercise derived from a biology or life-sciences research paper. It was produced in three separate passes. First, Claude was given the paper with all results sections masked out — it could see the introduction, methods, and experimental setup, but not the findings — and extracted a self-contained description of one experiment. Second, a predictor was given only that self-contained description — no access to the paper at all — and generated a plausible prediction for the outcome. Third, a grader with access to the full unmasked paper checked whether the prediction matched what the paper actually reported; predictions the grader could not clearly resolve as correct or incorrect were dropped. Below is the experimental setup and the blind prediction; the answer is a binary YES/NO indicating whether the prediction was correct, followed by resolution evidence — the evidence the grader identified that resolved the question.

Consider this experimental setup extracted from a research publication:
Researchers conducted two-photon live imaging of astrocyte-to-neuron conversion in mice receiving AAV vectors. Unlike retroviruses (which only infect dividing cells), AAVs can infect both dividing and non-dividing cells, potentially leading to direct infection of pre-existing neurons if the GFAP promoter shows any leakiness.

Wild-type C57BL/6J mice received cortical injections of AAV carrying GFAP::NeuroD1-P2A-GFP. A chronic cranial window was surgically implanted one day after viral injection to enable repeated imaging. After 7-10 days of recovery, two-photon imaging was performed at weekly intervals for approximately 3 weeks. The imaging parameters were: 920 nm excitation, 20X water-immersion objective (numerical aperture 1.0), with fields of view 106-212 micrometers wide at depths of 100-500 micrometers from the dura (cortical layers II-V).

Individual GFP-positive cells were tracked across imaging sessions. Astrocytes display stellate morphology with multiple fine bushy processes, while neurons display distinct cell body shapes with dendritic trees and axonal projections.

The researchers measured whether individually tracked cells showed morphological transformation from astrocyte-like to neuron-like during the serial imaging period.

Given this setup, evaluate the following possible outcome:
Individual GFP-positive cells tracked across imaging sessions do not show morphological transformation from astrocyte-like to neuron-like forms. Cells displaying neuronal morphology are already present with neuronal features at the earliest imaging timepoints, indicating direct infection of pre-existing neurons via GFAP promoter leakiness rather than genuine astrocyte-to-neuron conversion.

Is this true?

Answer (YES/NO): NO